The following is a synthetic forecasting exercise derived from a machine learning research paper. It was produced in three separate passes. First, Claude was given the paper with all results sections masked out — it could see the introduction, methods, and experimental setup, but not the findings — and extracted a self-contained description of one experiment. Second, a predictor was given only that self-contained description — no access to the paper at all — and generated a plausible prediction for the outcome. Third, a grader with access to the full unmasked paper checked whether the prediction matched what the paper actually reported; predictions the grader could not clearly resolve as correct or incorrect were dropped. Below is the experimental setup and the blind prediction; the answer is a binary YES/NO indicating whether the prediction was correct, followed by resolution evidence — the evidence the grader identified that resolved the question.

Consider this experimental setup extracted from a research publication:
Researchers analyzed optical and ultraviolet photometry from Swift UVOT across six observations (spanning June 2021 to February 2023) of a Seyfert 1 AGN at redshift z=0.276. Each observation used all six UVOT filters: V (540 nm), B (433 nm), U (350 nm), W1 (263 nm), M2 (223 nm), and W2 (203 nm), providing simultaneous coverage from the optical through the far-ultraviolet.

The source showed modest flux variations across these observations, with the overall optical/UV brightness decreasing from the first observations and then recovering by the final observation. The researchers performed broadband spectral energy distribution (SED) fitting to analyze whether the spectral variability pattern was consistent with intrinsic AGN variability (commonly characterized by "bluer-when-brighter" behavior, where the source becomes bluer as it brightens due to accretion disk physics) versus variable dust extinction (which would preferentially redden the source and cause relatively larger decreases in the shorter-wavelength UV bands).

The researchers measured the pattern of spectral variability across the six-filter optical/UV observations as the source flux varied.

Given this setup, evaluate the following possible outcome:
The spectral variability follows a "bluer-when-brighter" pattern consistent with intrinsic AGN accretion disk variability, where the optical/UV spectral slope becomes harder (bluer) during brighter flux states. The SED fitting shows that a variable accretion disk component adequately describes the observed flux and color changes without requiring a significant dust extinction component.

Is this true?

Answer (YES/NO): YES